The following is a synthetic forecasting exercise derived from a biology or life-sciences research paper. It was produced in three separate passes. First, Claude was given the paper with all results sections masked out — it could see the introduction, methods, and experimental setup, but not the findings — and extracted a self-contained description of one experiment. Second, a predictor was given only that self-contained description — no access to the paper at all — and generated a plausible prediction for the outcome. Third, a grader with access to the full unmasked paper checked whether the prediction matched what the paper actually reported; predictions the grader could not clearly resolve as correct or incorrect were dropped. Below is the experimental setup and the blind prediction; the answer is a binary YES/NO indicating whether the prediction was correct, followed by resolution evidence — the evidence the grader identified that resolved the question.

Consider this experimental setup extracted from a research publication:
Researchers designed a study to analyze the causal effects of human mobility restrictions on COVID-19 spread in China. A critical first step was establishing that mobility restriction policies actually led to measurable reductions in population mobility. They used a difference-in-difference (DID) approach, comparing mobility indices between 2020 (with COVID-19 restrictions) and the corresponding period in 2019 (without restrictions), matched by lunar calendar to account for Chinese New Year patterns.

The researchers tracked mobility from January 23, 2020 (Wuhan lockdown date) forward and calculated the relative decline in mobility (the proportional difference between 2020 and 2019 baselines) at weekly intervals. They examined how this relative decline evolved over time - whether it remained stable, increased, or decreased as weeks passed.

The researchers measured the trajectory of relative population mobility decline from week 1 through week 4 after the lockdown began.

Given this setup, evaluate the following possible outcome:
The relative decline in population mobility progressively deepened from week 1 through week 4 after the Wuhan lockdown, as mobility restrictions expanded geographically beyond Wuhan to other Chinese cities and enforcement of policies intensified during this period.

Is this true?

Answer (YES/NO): YES